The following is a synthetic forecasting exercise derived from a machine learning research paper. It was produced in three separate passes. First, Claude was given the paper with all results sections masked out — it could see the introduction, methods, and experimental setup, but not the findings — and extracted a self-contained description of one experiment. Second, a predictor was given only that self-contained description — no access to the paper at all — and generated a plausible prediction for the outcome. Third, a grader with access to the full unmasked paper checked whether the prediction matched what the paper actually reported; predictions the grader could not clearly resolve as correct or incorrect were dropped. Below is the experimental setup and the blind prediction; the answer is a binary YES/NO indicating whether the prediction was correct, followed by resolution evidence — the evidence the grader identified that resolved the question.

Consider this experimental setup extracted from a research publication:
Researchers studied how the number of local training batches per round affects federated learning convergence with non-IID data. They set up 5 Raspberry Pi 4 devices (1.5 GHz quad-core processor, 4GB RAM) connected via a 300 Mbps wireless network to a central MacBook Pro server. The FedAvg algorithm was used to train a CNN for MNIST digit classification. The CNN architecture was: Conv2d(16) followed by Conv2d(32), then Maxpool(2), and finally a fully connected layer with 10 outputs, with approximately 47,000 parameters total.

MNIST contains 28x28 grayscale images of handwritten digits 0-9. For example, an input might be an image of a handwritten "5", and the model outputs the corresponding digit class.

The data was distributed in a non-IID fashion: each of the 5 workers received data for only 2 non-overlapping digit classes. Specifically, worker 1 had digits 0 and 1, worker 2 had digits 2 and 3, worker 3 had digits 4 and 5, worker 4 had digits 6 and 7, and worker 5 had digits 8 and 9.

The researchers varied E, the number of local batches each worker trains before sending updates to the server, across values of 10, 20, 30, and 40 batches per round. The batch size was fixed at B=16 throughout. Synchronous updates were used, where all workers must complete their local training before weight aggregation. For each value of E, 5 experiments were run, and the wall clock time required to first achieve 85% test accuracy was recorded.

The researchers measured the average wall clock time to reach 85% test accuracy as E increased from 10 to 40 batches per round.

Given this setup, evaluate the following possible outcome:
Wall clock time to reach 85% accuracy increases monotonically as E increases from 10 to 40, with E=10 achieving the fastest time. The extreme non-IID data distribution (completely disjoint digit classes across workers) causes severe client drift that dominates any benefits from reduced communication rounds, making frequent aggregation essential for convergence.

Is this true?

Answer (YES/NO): YES